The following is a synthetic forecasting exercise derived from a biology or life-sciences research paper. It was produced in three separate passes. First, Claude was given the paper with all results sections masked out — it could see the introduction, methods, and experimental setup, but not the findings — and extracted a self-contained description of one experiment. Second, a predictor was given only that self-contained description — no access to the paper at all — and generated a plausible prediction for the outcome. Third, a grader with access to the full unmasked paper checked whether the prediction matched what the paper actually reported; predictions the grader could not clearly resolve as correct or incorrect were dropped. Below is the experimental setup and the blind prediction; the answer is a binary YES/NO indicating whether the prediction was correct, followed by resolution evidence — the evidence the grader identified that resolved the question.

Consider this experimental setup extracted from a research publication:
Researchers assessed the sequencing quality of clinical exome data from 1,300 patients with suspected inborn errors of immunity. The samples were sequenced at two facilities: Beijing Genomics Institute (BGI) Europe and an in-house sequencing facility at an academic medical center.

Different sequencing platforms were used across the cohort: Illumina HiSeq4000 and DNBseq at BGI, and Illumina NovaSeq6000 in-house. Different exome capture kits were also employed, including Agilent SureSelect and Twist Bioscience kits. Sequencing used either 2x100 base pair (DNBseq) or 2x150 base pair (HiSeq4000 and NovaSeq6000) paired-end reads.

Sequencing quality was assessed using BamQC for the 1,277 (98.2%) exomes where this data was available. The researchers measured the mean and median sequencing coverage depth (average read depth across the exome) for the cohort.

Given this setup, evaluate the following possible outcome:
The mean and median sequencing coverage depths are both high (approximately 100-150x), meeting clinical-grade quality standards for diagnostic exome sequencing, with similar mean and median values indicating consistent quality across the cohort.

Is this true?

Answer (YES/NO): YES